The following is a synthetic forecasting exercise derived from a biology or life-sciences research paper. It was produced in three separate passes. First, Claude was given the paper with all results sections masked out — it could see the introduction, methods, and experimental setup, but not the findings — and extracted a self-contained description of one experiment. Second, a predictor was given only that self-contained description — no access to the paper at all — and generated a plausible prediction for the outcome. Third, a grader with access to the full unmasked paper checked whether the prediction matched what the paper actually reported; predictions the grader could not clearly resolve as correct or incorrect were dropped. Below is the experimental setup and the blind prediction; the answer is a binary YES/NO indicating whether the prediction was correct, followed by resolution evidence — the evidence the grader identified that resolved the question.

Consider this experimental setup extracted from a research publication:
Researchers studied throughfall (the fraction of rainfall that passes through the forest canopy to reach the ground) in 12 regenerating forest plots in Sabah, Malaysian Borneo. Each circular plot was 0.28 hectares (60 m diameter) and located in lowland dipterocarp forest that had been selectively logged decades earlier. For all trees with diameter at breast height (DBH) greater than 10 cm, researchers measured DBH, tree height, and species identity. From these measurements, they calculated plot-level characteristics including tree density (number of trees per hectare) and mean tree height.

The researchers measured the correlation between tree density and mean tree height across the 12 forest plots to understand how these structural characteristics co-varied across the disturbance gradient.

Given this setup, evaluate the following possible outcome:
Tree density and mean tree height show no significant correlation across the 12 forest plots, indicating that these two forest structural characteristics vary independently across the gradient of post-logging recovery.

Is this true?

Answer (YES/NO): YES